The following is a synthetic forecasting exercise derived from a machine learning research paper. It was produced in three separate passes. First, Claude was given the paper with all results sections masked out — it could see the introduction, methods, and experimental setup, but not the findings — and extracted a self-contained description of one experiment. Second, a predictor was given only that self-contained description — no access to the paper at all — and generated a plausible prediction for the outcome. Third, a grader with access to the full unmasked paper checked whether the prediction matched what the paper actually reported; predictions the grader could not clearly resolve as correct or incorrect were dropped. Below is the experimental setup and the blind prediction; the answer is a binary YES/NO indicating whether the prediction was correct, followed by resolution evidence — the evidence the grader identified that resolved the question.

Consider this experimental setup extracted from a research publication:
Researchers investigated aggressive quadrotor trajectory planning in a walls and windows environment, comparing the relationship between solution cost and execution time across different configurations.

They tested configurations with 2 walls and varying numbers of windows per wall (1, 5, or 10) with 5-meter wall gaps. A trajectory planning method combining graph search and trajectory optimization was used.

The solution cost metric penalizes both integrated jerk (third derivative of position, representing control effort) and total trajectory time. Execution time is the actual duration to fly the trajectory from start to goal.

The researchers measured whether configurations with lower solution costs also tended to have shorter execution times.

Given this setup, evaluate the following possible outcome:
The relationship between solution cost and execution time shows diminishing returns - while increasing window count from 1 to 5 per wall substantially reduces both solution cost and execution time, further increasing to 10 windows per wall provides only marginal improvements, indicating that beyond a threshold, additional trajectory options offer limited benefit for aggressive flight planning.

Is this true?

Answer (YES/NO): NO